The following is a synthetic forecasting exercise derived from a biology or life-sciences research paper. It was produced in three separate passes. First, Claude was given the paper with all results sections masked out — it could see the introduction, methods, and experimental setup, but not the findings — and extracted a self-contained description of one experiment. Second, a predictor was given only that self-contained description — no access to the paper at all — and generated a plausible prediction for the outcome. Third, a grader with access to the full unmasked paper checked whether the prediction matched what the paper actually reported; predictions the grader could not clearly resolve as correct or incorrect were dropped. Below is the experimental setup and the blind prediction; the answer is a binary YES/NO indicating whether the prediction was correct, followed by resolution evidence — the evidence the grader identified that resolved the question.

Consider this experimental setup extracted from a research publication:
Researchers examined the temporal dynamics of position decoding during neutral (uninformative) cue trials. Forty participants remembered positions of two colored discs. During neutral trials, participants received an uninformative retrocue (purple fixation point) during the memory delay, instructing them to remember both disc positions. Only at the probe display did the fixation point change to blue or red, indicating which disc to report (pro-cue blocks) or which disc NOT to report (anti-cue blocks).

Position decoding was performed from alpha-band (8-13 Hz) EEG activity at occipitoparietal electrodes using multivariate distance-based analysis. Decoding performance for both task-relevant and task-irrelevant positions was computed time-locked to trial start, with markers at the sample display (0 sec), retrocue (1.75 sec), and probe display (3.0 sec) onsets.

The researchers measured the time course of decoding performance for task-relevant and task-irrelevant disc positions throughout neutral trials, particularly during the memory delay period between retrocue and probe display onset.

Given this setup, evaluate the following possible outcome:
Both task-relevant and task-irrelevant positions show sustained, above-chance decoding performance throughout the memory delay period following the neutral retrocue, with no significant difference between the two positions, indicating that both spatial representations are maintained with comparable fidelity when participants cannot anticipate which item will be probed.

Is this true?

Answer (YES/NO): NO